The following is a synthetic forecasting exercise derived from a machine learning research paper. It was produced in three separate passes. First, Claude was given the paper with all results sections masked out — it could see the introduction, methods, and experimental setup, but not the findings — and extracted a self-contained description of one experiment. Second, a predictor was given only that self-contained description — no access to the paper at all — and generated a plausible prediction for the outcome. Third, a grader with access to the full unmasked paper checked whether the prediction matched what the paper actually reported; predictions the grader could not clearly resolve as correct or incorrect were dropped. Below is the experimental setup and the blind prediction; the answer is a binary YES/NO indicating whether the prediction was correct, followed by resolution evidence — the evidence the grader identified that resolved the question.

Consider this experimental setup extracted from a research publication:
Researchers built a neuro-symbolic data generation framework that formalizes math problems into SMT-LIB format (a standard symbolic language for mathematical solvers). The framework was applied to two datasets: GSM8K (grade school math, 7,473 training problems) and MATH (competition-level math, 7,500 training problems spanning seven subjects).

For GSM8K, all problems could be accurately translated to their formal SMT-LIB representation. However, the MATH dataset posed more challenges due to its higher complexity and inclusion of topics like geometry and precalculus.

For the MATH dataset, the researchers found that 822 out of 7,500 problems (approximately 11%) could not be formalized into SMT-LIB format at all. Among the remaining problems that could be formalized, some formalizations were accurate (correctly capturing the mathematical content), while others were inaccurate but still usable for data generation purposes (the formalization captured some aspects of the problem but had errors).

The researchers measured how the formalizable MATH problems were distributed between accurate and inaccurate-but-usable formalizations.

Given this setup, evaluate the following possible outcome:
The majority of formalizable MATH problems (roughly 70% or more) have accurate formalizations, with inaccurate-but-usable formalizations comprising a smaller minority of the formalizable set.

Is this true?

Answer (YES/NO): NO